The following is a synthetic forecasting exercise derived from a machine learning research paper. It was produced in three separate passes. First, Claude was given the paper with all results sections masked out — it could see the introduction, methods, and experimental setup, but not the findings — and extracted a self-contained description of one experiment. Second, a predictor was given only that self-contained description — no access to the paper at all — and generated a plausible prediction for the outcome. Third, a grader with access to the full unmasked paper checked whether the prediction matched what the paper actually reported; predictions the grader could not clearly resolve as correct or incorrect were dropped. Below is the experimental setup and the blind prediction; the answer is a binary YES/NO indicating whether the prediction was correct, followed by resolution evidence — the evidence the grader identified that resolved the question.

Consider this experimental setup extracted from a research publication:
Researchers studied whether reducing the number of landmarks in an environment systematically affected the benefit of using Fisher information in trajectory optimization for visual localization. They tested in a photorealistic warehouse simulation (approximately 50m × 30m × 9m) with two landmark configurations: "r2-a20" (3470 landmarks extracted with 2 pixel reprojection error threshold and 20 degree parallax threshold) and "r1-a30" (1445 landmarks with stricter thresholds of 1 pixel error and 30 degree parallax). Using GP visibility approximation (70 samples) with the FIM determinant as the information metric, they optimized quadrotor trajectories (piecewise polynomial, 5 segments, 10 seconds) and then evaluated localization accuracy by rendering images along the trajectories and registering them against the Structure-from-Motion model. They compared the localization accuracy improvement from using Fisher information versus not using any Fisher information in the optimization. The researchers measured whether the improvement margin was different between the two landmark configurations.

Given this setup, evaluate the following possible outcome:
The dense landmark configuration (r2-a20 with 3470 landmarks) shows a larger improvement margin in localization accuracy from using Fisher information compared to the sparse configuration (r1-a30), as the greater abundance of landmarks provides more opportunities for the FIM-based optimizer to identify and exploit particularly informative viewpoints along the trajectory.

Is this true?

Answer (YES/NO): NO